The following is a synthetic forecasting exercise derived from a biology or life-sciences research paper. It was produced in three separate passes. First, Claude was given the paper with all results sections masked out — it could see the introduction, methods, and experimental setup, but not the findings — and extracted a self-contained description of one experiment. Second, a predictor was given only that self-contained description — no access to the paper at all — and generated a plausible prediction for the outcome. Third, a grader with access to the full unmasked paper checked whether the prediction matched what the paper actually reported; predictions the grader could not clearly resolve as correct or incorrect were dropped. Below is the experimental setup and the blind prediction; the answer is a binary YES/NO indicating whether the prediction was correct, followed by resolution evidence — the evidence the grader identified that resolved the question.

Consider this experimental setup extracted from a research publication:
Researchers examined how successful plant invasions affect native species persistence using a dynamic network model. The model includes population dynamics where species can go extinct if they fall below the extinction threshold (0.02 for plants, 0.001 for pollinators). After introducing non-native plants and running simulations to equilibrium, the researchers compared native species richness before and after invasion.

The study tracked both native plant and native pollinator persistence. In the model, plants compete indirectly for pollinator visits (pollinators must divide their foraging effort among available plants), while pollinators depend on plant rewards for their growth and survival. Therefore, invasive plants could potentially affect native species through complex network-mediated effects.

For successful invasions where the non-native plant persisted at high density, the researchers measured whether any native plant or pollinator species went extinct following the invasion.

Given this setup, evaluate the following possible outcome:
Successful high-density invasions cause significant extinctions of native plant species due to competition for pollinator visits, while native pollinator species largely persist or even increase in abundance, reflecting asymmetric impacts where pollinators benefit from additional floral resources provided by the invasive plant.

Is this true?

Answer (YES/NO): NO